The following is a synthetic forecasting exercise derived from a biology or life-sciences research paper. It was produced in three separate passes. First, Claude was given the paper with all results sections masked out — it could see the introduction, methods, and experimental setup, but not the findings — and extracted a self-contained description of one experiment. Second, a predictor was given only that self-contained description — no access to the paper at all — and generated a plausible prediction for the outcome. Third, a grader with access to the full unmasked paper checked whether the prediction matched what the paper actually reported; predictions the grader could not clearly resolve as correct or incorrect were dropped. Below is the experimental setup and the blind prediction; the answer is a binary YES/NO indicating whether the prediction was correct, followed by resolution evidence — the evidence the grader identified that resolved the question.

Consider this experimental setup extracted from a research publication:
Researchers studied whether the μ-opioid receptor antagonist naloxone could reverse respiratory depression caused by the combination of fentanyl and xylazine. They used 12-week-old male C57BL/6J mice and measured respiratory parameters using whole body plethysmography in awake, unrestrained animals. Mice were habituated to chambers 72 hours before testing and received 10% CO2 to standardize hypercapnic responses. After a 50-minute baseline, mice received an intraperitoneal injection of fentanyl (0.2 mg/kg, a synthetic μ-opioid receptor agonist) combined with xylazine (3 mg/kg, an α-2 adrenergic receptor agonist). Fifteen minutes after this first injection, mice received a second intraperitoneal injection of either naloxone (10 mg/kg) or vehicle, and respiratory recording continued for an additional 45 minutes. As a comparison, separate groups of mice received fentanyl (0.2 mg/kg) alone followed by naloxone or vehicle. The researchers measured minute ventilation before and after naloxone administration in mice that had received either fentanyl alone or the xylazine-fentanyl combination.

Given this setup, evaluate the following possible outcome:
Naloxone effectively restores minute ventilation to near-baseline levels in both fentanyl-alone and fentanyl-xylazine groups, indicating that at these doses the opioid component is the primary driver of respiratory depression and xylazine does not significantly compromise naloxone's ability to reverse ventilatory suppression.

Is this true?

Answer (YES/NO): NO